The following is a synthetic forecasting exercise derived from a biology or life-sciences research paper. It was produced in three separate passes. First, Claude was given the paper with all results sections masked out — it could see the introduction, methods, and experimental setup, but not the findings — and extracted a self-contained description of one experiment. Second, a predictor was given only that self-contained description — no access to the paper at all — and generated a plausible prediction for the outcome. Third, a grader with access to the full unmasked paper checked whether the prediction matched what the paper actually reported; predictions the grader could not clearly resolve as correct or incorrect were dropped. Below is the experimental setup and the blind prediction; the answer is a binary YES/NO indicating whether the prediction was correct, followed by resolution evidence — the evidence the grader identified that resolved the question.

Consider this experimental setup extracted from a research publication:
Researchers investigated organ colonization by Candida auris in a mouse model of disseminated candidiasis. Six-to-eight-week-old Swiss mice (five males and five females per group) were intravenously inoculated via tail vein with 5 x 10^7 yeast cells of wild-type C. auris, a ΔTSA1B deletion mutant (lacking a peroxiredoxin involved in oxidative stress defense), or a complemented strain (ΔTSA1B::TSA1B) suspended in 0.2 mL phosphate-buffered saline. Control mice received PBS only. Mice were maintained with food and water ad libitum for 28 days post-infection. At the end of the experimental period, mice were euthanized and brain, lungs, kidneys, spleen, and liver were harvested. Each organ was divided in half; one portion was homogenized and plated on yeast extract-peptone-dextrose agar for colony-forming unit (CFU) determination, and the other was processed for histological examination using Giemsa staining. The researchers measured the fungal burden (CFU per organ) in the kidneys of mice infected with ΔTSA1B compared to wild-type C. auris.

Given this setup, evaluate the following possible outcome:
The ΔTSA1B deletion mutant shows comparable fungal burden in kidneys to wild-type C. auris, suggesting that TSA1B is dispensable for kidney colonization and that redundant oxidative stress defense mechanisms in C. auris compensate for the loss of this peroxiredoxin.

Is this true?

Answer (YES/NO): NO